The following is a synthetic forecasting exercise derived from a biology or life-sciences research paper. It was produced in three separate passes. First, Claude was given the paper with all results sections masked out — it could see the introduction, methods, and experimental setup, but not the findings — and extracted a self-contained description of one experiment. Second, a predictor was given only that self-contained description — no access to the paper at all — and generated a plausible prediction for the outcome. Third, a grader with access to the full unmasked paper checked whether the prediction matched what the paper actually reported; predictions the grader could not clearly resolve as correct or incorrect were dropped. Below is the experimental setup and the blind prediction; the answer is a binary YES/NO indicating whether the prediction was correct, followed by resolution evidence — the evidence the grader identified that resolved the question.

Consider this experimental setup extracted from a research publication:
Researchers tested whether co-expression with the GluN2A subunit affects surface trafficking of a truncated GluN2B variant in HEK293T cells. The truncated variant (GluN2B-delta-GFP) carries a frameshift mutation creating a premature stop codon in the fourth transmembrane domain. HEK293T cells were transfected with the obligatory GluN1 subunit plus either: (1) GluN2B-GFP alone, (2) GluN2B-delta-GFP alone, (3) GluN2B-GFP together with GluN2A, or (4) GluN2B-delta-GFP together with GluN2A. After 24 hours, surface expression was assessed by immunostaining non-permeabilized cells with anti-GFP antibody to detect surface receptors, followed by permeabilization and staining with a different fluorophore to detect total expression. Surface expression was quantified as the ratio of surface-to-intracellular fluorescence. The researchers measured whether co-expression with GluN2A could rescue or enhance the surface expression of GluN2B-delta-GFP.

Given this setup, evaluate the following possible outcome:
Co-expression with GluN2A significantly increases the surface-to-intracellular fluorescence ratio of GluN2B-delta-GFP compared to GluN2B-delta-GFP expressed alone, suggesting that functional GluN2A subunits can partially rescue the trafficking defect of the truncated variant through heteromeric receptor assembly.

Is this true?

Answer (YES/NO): YES